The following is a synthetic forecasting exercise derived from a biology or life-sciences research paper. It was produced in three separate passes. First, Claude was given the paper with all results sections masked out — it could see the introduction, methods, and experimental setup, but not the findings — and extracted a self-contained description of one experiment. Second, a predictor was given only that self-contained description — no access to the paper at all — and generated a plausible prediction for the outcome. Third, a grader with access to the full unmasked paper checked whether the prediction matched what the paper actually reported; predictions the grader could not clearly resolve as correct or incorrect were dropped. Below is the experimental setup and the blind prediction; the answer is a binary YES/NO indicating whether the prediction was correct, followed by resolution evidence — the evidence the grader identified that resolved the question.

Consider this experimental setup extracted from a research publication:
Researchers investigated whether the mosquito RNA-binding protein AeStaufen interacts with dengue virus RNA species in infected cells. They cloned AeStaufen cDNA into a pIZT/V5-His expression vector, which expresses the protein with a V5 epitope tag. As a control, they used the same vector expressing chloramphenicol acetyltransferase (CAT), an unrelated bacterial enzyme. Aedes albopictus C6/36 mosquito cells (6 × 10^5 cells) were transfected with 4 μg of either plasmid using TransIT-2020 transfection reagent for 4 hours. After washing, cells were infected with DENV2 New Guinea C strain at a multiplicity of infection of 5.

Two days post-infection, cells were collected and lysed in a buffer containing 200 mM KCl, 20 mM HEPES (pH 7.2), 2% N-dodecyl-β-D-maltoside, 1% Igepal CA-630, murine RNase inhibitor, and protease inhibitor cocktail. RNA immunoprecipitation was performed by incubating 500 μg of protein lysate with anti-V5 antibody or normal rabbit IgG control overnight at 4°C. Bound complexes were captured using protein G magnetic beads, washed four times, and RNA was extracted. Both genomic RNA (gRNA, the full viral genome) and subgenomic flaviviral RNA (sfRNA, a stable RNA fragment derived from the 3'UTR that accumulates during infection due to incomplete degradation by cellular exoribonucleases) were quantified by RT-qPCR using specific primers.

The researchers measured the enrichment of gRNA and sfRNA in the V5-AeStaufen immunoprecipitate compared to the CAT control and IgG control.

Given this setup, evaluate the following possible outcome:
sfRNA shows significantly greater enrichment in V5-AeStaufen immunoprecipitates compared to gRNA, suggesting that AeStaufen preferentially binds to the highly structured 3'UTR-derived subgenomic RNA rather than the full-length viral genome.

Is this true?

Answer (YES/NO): NO